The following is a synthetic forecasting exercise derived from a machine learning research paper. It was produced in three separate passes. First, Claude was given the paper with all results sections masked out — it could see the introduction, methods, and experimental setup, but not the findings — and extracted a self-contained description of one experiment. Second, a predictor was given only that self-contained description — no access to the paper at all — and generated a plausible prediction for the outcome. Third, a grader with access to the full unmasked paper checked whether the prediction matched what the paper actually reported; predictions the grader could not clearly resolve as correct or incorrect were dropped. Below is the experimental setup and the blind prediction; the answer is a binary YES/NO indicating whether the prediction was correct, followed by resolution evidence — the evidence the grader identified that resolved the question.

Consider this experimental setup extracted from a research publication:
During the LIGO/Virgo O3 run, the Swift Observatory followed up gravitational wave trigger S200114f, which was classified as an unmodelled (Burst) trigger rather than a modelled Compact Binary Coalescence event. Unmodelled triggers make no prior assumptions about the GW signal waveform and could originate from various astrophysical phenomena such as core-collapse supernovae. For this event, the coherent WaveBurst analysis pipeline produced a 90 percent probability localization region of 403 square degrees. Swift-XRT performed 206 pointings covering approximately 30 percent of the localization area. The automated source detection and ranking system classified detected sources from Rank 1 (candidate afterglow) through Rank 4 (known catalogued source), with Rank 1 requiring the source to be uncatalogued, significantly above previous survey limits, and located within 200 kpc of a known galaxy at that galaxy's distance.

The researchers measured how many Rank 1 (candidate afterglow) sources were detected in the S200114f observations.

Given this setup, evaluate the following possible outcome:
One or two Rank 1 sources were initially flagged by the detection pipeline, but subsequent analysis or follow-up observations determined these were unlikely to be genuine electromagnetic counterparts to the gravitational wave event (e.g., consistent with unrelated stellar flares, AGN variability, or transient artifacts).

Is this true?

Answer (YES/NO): NO